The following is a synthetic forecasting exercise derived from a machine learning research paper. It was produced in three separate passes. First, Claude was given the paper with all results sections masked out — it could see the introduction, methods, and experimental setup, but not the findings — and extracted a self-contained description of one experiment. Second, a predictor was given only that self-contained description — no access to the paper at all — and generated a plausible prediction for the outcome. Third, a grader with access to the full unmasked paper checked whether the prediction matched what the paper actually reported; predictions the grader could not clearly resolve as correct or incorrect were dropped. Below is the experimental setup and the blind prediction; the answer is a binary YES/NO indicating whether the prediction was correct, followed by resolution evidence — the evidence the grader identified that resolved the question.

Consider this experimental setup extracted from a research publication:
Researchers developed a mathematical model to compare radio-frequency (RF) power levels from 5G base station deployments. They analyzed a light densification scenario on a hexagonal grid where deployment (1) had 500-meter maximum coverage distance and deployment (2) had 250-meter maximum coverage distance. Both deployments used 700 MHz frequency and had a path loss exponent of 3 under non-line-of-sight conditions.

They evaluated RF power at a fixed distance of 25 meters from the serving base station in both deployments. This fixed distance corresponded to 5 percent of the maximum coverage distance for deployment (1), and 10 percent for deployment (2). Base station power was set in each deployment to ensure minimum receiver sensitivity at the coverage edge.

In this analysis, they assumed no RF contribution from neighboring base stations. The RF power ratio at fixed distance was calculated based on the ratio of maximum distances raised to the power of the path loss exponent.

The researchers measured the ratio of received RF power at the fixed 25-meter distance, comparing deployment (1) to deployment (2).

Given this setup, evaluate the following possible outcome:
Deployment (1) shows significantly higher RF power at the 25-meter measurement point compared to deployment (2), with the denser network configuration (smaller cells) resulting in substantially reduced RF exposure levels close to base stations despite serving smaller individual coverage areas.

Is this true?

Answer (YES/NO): YES